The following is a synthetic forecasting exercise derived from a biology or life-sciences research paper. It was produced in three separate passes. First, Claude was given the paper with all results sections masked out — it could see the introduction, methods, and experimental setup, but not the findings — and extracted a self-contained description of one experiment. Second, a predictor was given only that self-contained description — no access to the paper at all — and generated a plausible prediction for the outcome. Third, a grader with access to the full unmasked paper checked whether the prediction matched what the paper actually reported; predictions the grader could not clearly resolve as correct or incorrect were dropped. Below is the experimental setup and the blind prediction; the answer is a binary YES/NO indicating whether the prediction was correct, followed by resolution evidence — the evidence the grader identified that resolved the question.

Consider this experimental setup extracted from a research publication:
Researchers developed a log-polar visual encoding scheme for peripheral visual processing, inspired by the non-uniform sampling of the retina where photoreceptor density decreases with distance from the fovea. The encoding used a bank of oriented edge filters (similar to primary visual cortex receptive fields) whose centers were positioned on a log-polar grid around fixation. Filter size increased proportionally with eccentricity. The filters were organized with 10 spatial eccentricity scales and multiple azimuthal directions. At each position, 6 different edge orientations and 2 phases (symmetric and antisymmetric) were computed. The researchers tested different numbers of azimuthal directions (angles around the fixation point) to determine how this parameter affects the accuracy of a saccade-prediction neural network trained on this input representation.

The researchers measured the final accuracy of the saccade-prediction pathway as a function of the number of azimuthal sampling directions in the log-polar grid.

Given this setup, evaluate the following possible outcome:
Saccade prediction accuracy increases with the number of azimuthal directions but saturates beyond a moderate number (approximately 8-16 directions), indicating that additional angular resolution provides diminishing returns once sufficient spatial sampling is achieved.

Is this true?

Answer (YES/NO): NO